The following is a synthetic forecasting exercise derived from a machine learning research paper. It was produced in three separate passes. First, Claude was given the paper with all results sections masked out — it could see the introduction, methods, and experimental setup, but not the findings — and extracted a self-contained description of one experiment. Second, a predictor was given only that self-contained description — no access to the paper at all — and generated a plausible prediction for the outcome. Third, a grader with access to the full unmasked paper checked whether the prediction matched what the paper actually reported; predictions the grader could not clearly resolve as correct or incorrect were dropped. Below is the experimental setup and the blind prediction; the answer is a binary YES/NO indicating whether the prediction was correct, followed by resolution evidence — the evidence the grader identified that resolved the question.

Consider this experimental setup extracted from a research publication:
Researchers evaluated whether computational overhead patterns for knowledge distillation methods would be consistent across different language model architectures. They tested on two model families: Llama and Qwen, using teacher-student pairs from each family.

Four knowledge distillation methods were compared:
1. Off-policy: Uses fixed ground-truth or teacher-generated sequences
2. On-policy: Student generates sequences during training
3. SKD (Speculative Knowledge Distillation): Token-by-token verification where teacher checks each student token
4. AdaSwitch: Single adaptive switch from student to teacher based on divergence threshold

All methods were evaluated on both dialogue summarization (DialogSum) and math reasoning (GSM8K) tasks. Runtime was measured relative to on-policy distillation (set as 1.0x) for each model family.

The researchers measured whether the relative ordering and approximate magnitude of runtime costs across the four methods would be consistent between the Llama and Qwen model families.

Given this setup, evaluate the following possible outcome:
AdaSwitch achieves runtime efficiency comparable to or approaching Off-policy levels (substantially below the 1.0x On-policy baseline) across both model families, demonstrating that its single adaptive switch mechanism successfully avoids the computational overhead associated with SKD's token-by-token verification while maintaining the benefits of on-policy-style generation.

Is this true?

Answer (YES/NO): NO